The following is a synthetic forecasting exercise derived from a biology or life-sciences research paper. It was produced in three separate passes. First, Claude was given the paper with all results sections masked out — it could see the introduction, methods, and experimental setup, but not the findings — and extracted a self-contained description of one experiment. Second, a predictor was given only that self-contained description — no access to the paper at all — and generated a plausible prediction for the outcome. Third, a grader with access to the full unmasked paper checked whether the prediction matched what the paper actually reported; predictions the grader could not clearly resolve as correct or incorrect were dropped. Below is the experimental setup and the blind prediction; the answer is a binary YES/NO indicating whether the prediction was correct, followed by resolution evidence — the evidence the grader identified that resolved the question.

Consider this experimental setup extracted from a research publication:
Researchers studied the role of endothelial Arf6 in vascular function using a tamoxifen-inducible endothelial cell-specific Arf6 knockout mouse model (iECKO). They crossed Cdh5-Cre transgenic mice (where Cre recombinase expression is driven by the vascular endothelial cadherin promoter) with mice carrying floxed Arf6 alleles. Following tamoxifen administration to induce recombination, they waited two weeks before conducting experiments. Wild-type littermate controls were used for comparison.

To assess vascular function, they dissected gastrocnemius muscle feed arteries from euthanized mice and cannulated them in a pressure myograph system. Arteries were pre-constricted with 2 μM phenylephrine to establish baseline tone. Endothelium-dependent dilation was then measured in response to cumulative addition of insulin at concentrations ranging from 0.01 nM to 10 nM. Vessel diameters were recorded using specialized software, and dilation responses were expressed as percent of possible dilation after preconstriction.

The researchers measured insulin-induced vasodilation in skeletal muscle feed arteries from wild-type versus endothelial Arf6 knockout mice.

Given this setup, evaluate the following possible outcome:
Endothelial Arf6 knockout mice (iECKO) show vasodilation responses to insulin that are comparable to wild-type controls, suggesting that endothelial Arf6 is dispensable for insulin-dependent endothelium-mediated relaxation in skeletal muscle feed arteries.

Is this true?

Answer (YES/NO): NO